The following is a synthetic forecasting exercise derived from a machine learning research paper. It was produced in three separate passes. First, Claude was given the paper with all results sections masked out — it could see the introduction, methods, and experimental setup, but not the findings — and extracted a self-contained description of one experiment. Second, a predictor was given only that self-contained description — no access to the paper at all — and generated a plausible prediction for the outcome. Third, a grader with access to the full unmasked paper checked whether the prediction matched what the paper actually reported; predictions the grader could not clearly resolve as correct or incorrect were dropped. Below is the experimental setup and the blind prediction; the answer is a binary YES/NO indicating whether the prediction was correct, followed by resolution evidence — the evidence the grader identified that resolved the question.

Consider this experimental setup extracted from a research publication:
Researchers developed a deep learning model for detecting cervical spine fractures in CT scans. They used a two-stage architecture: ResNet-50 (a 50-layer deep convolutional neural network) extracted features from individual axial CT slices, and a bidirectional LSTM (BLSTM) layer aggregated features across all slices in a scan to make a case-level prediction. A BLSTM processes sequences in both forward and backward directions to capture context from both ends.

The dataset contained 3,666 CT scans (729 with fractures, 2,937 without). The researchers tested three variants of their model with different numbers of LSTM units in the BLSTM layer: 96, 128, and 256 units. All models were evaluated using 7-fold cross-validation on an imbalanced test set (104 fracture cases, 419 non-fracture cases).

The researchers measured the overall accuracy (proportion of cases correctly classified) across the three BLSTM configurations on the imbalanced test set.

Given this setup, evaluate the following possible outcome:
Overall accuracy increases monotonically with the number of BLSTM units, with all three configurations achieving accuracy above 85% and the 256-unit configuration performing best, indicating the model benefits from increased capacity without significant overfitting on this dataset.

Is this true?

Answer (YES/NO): NO